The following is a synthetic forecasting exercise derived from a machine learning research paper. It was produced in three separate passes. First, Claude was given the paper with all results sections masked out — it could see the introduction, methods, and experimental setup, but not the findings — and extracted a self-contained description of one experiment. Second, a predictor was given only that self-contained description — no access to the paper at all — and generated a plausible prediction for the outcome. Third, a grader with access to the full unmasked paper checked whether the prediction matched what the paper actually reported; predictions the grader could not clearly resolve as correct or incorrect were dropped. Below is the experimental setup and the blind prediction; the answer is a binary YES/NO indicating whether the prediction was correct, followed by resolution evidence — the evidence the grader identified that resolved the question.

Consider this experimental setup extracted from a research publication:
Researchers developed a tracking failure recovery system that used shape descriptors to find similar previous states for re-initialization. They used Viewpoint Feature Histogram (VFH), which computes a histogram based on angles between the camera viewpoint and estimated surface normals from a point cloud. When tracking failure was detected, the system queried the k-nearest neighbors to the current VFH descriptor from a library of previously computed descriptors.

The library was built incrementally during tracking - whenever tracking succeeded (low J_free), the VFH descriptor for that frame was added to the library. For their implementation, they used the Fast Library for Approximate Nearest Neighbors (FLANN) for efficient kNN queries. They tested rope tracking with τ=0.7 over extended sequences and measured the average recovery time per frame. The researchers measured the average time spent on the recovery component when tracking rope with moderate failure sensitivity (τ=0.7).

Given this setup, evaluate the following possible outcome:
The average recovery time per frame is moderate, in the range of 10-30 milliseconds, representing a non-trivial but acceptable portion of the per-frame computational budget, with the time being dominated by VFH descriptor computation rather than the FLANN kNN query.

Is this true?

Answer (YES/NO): NO